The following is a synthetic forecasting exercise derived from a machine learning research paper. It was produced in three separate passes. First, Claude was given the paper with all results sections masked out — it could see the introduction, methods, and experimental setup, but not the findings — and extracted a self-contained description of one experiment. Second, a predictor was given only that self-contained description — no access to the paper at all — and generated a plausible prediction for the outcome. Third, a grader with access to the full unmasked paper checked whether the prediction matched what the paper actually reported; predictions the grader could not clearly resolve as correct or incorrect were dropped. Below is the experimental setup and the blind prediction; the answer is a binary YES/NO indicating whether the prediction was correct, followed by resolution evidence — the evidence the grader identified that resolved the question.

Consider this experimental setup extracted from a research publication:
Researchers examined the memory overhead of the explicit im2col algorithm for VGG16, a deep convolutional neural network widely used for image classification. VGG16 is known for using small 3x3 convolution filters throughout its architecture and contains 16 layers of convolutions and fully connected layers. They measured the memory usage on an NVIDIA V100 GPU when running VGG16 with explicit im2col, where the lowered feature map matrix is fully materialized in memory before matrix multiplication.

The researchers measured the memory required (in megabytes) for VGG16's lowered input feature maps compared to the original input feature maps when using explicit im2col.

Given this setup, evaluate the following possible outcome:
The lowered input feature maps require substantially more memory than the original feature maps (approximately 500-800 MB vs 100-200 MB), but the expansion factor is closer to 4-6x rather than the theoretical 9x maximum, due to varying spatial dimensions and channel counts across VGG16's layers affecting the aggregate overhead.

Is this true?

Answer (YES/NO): NO